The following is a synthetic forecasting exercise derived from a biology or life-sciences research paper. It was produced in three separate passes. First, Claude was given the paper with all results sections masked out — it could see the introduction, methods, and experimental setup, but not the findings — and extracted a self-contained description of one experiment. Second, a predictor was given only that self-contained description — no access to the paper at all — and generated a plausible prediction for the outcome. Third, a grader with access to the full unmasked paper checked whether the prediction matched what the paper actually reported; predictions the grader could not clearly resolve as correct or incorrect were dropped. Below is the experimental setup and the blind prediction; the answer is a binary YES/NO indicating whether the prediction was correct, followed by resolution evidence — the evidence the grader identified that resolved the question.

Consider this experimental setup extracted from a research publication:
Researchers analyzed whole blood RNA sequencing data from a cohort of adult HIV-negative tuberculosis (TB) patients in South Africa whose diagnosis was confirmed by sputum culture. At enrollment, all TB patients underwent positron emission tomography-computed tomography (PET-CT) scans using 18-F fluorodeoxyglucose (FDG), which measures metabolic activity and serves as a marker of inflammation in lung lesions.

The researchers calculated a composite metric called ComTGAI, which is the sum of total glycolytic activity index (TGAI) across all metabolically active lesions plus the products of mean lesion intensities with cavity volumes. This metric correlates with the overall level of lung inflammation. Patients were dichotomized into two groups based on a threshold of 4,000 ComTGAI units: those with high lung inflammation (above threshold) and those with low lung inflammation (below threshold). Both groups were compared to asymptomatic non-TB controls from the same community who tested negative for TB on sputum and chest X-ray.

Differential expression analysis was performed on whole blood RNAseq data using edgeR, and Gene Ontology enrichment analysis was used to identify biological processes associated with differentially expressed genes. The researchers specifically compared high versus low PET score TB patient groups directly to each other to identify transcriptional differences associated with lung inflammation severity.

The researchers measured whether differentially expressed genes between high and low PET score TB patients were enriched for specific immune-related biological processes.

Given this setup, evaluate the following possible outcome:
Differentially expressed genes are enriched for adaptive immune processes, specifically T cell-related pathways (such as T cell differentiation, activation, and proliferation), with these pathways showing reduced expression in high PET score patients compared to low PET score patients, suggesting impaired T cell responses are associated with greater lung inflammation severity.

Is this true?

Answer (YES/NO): NO